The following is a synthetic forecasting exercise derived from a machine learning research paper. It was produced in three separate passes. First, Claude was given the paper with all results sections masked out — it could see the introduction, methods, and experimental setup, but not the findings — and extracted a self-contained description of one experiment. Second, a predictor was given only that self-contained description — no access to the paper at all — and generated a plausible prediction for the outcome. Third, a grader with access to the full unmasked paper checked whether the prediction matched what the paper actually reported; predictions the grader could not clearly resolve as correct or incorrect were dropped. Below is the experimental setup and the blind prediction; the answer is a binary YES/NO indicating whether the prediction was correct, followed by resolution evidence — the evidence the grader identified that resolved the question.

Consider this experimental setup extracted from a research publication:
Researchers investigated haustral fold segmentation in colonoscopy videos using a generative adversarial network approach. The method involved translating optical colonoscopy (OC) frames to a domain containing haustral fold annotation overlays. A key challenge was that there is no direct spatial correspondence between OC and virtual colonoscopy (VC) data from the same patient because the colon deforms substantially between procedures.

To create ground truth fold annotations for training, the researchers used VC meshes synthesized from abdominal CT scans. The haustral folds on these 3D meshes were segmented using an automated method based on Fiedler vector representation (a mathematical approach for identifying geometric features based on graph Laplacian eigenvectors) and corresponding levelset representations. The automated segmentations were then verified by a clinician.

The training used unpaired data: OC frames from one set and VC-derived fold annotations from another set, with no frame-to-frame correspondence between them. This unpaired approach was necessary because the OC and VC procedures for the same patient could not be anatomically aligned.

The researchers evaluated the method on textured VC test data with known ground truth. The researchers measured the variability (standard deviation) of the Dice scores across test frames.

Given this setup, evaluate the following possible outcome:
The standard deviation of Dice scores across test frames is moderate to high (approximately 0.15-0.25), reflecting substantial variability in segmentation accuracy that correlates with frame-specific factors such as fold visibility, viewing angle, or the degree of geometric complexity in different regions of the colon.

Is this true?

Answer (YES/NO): NO